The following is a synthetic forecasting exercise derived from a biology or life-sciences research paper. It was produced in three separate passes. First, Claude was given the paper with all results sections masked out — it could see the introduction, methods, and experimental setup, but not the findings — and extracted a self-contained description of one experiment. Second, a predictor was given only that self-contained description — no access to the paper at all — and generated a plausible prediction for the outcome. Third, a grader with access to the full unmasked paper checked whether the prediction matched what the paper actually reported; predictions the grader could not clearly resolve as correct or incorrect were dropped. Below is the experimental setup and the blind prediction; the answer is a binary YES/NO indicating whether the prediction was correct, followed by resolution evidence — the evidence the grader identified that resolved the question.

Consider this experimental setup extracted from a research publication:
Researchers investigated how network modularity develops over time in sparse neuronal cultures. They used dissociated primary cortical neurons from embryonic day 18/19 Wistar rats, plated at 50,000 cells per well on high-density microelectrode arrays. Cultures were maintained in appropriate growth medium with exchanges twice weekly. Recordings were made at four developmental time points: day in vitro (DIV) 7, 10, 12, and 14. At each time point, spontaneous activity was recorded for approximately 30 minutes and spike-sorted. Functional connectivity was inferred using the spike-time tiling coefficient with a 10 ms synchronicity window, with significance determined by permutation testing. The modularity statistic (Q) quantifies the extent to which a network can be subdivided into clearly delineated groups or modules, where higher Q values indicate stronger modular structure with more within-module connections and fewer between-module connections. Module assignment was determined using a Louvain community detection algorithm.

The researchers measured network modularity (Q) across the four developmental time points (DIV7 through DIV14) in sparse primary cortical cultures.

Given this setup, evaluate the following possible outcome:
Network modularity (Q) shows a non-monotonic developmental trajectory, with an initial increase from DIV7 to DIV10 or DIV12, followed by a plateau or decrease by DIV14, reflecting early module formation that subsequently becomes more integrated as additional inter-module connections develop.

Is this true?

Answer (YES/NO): NO